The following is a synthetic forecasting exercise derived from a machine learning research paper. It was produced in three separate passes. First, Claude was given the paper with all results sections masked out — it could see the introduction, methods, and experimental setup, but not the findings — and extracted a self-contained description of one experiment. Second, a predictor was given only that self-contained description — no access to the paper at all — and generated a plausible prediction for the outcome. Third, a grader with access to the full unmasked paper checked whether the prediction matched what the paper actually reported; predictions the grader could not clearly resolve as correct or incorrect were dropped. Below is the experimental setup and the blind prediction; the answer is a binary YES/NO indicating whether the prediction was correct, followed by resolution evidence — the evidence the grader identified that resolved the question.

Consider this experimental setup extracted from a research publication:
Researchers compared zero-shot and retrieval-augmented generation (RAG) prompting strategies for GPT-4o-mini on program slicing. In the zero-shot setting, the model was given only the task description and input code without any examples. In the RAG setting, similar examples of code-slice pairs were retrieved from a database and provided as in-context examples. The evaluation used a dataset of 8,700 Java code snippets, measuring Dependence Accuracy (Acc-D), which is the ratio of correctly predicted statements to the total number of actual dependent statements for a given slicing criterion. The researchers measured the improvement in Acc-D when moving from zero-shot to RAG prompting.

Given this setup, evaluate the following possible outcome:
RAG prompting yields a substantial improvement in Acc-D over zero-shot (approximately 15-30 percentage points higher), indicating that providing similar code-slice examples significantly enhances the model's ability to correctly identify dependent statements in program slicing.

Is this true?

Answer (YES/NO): NO